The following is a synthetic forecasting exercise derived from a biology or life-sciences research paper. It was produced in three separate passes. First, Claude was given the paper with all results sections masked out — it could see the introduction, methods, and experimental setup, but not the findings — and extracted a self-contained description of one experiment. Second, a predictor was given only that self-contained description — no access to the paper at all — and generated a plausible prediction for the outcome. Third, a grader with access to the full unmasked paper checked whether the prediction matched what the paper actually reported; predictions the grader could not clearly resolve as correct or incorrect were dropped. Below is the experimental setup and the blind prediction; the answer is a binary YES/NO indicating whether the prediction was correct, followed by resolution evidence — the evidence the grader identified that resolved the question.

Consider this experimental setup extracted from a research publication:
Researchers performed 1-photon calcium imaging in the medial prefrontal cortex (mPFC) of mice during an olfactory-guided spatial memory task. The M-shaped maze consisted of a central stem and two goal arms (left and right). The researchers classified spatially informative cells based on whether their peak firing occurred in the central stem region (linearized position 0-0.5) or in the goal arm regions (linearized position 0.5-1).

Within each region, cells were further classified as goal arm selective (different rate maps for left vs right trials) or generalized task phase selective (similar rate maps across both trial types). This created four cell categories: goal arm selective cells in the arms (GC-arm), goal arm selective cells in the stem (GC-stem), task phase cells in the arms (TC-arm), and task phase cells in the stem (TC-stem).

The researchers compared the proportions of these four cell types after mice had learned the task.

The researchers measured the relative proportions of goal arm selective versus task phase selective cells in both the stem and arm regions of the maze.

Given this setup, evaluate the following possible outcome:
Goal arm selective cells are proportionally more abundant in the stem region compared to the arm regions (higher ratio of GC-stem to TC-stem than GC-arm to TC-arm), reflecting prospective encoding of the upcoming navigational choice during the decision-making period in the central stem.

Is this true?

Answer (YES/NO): YES